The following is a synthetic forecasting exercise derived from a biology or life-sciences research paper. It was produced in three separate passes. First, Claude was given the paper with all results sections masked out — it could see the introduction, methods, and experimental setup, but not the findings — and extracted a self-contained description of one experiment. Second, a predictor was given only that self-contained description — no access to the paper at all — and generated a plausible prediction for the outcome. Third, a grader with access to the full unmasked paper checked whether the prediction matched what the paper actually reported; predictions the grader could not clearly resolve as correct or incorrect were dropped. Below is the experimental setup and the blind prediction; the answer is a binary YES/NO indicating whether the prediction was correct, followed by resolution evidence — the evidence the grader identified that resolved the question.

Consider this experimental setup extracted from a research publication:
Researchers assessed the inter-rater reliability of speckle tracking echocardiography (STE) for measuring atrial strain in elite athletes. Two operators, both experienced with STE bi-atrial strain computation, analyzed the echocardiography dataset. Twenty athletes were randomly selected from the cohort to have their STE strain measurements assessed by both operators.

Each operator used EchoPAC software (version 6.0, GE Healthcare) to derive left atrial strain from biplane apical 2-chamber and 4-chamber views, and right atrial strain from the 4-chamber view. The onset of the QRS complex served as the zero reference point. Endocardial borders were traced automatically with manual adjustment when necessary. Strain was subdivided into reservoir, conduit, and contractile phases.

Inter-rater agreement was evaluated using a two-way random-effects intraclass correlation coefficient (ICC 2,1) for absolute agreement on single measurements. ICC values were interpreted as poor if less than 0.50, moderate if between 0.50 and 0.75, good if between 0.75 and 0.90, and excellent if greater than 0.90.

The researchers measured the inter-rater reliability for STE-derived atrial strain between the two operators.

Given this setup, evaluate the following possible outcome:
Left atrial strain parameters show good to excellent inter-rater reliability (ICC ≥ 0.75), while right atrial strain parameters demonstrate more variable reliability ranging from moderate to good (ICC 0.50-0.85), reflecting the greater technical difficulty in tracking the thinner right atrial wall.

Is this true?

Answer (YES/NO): NO